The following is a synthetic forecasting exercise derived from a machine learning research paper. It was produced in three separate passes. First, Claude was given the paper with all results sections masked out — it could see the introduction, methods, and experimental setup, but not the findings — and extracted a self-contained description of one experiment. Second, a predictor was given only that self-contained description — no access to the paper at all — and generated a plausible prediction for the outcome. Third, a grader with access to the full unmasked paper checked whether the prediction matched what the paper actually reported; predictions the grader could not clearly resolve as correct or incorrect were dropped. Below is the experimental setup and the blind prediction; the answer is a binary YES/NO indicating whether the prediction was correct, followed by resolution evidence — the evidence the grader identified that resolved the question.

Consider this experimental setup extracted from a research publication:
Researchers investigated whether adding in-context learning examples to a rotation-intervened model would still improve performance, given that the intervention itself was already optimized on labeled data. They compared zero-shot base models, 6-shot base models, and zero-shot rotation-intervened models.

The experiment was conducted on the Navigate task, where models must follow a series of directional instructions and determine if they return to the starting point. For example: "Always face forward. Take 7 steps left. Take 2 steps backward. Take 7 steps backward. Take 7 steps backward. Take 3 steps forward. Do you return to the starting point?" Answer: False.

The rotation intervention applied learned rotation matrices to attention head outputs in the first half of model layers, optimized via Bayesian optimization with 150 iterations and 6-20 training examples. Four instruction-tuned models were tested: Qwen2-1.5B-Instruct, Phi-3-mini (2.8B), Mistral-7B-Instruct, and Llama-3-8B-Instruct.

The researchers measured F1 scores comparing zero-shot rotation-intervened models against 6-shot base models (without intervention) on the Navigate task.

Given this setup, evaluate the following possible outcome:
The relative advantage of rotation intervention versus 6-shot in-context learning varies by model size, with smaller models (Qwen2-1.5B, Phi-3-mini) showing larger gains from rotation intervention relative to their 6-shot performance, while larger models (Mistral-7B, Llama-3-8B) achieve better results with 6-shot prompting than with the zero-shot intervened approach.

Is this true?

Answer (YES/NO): YES